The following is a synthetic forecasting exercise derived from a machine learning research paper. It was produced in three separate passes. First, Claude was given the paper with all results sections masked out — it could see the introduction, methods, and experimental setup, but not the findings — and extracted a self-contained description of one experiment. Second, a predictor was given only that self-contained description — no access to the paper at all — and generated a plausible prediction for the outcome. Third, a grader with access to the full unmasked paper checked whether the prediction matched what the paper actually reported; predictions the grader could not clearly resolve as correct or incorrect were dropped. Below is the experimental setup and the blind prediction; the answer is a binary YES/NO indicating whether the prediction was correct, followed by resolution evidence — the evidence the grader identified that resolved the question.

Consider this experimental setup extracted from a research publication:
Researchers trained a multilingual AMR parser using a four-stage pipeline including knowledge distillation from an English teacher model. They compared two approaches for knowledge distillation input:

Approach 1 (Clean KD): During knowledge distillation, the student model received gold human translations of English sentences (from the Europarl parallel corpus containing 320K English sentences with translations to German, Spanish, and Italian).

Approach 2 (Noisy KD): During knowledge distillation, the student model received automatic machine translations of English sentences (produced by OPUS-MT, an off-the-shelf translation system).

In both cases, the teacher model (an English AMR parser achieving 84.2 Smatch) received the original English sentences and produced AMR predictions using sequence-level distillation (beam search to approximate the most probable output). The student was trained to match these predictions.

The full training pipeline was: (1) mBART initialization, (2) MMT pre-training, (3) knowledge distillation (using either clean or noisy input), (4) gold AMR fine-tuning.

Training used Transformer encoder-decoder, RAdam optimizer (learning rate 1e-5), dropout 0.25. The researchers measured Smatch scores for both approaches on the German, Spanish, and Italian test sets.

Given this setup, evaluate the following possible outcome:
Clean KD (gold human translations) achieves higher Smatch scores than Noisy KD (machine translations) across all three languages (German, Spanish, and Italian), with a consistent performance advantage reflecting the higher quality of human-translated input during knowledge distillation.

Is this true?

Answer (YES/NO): NO